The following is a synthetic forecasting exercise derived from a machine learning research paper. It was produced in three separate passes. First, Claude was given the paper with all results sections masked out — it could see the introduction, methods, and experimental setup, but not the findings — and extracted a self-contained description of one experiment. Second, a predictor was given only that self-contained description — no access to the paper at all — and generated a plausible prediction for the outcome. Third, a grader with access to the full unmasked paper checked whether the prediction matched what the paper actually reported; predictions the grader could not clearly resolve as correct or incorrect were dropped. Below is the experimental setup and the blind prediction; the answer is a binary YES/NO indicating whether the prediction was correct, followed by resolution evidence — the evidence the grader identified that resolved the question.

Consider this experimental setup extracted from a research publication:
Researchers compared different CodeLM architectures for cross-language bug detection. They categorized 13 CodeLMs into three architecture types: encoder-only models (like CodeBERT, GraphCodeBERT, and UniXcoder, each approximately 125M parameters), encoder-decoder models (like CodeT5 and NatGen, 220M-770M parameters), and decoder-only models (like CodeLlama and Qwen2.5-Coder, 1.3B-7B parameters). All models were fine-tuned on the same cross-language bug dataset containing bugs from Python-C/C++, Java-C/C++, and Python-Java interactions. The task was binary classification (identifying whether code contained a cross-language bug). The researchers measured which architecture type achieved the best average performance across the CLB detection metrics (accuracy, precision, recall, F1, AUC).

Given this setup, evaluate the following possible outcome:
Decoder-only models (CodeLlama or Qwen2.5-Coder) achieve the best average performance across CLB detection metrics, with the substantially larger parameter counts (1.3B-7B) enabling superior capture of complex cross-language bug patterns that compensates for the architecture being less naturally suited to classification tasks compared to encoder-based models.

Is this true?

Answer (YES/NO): NO